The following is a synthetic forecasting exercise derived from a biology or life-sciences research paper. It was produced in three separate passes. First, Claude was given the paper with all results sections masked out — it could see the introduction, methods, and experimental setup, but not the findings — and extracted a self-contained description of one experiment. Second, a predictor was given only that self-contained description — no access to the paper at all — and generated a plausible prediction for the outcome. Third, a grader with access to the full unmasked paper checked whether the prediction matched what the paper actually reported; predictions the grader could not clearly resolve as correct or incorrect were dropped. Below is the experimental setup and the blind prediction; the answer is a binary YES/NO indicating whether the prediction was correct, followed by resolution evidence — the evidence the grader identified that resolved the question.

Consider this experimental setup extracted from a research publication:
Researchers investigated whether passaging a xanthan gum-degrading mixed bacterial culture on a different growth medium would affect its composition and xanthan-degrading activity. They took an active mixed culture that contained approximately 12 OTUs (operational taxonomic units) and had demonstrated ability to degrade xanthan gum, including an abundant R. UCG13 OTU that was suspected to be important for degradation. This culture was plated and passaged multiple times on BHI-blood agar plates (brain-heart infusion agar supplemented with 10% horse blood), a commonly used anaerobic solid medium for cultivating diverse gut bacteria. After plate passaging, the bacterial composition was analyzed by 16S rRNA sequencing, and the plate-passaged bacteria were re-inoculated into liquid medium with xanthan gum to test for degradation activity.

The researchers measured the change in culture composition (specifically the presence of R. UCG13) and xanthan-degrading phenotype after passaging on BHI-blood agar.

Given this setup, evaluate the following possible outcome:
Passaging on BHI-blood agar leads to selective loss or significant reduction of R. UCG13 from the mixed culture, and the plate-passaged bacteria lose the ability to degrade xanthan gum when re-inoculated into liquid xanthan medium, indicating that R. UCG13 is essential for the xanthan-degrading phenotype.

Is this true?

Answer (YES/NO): YES